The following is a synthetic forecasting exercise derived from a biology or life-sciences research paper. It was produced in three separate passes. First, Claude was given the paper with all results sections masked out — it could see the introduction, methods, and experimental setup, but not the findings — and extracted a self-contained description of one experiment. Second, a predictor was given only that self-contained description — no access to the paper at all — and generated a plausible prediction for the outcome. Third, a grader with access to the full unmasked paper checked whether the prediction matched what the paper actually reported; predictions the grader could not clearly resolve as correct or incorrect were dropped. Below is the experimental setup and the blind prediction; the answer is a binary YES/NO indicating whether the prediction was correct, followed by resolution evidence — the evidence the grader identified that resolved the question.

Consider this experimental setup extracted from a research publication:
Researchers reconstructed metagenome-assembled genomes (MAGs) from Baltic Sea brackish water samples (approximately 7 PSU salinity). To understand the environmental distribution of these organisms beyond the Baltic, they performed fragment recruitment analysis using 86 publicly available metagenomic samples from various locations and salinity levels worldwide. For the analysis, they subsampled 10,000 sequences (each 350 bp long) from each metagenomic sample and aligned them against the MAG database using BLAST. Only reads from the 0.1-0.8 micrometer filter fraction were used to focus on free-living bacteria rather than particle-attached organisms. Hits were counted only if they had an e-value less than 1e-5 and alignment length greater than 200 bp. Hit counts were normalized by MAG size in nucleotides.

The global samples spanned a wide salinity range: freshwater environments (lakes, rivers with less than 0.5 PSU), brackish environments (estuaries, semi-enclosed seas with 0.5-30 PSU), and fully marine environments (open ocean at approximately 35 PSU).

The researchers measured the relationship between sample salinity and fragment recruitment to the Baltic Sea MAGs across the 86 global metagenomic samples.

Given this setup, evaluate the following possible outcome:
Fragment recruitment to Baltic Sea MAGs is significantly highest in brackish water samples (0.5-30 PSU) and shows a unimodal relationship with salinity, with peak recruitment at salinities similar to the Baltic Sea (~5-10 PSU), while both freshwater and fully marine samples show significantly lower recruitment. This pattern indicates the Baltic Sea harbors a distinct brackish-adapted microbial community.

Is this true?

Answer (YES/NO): YES